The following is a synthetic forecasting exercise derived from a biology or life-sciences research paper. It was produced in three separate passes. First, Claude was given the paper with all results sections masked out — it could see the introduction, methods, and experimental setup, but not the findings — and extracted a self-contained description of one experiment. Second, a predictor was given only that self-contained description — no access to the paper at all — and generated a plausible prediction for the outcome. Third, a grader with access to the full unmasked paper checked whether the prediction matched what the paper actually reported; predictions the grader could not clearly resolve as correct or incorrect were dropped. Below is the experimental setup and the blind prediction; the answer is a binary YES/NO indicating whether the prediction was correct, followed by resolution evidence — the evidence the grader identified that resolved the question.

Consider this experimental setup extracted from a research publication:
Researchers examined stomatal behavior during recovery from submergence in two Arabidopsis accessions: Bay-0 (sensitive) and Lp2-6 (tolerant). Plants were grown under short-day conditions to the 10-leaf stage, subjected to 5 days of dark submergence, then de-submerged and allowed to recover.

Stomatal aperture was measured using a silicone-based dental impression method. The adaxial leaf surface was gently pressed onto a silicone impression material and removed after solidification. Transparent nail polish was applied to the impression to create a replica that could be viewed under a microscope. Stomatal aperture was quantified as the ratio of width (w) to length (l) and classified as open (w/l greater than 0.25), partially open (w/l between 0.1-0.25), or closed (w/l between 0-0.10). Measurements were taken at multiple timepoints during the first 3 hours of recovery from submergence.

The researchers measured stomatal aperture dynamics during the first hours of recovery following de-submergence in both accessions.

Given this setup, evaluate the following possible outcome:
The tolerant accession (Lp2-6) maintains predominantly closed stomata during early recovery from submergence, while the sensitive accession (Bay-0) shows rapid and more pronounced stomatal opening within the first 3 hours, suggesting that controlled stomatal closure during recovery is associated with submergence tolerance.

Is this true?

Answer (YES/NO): YES